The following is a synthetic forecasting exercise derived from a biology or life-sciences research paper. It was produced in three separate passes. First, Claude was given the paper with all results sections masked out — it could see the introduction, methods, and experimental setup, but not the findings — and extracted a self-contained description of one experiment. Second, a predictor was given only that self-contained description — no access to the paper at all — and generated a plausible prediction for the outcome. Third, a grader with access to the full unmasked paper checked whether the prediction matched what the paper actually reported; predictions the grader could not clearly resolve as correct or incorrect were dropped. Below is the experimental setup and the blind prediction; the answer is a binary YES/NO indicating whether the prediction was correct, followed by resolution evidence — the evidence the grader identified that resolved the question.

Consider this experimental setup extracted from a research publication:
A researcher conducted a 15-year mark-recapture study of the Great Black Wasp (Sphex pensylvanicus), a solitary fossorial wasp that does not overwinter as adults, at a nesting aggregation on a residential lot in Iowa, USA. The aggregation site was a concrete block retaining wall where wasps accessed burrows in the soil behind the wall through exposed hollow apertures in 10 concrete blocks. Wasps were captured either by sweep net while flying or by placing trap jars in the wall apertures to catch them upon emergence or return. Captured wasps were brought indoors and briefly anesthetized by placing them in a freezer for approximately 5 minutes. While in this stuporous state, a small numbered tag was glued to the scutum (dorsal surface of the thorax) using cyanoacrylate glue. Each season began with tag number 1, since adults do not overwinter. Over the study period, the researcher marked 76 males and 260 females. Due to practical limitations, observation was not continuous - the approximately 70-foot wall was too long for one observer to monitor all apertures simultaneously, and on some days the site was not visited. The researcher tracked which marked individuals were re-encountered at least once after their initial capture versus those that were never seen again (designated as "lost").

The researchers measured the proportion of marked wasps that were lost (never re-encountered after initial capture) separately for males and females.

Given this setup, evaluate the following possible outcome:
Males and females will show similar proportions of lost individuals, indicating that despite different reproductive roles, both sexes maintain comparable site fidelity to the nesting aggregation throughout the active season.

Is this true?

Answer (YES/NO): NO